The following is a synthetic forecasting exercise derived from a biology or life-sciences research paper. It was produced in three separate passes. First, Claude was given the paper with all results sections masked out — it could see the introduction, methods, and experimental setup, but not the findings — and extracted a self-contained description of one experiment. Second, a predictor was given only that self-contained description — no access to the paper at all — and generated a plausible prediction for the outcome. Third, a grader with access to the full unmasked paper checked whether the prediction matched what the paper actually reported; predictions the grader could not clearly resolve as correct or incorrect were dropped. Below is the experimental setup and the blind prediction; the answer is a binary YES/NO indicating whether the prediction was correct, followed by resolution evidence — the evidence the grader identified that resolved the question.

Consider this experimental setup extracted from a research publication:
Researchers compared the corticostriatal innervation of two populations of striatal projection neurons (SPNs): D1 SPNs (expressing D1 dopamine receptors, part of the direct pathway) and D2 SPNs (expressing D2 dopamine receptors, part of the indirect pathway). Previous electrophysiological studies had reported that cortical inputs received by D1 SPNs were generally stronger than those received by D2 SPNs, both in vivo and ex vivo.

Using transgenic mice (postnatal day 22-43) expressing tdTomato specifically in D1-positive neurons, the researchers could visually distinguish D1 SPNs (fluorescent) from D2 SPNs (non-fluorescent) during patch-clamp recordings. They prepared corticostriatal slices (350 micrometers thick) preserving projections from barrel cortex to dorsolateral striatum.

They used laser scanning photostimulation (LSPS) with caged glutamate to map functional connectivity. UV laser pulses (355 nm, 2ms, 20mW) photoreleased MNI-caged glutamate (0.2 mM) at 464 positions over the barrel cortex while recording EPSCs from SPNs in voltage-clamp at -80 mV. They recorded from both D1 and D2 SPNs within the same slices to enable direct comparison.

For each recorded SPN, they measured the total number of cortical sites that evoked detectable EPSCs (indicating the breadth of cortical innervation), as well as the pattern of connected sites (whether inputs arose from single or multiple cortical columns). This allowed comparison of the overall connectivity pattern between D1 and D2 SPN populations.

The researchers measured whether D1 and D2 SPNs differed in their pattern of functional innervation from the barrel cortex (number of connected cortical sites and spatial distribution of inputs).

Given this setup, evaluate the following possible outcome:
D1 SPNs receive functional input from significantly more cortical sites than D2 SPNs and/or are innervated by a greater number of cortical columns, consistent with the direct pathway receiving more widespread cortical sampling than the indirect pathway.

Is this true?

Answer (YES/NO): NO